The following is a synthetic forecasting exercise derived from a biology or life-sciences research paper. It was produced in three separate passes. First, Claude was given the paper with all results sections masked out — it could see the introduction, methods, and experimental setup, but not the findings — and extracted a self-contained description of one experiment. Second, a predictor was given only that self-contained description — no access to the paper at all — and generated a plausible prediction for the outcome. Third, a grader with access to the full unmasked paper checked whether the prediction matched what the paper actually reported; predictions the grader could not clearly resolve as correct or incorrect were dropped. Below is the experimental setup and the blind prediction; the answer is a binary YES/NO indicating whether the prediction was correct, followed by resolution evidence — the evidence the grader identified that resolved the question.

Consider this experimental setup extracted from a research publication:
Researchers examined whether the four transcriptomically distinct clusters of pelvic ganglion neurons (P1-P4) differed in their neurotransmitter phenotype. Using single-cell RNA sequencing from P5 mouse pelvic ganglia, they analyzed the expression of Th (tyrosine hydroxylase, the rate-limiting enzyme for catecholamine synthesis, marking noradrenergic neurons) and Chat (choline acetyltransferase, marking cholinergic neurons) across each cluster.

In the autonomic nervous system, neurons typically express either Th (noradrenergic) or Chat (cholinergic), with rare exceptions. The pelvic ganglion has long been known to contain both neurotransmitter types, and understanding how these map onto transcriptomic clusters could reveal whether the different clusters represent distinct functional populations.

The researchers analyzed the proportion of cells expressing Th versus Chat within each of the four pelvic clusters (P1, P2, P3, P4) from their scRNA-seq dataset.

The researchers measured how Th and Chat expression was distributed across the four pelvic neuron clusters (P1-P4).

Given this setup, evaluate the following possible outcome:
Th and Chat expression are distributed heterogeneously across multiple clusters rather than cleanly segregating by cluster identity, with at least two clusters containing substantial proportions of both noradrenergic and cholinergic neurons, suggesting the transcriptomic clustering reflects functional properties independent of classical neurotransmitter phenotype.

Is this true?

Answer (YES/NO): NO